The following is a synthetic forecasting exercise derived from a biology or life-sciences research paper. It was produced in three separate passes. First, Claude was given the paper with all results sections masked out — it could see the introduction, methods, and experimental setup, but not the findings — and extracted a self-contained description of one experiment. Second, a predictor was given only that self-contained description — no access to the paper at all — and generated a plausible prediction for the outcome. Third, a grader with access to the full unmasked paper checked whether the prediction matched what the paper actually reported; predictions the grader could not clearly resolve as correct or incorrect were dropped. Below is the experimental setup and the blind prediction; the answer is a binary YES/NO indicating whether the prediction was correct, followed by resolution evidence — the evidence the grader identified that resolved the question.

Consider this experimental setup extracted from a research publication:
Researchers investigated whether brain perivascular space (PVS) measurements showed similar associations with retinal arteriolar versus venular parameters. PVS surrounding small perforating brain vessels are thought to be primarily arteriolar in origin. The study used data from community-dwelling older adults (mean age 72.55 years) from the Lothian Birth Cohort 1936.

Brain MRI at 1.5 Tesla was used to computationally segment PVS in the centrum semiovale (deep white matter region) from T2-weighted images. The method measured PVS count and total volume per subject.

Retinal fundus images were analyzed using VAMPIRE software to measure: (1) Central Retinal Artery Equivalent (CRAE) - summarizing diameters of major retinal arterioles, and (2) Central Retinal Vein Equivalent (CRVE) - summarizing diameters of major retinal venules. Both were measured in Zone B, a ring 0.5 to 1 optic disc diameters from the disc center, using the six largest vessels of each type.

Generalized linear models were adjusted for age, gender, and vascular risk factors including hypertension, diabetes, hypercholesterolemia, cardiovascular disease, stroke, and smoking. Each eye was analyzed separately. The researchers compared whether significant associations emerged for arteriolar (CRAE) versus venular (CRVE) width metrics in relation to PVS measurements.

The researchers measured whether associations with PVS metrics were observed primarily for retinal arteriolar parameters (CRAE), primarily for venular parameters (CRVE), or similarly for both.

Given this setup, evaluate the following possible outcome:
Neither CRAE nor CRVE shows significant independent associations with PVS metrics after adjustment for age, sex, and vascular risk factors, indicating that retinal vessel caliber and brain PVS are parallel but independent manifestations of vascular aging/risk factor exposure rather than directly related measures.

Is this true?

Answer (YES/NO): NO